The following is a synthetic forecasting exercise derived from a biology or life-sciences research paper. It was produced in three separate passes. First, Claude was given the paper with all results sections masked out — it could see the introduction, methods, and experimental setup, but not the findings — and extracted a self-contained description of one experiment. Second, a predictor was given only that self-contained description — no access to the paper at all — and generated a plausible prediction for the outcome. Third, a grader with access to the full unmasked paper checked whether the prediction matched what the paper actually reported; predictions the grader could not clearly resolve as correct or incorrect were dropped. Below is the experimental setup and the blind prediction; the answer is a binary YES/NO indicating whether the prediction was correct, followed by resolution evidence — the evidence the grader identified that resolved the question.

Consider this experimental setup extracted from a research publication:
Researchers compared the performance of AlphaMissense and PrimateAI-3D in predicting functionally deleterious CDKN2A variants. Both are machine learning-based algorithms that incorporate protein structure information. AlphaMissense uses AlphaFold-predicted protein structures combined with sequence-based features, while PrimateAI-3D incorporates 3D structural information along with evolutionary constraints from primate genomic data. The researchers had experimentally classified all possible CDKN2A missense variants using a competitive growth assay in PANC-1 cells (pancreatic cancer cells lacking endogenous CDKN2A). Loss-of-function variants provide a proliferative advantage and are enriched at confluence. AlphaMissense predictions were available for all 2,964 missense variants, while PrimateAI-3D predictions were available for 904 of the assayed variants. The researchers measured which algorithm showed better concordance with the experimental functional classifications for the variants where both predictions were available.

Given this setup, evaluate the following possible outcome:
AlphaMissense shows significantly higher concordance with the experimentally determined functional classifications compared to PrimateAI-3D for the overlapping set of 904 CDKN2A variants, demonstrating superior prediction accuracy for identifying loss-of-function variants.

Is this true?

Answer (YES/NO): NO